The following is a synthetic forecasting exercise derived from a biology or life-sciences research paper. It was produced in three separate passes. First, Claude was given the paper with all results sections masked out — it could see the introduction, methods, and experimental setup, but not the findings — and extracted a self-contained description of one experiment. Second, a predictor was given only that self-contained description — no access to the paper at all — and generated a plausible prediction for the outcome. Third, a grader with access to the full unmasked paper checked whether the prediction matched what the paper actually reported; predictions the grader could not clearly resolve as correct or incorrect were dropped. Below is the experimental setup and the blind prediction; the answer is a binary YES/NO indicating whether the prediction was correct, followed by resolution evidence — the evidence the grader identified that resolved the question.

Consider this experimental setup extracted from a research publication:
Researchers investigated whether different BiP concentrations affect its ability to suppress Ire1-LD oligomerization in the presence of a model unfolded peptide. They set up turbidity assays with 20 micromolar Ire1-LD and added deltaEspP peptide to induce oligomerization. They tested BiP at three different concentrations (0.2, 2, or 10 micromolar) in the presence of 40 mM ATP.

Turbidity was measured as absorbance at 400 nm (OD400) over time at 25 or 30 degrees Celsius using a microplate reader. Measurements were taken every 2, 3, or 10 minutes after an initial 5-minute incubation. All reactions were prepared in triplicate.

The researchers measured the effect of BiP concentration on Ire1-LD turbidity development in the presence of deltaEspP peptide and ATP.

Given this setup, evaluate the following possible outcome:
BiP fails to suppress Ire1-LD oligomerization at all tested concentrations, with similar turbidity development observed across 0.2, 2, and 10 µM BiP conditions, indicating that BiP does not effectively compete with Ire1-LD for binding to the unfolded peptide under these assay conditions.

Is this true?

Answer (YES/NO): NO